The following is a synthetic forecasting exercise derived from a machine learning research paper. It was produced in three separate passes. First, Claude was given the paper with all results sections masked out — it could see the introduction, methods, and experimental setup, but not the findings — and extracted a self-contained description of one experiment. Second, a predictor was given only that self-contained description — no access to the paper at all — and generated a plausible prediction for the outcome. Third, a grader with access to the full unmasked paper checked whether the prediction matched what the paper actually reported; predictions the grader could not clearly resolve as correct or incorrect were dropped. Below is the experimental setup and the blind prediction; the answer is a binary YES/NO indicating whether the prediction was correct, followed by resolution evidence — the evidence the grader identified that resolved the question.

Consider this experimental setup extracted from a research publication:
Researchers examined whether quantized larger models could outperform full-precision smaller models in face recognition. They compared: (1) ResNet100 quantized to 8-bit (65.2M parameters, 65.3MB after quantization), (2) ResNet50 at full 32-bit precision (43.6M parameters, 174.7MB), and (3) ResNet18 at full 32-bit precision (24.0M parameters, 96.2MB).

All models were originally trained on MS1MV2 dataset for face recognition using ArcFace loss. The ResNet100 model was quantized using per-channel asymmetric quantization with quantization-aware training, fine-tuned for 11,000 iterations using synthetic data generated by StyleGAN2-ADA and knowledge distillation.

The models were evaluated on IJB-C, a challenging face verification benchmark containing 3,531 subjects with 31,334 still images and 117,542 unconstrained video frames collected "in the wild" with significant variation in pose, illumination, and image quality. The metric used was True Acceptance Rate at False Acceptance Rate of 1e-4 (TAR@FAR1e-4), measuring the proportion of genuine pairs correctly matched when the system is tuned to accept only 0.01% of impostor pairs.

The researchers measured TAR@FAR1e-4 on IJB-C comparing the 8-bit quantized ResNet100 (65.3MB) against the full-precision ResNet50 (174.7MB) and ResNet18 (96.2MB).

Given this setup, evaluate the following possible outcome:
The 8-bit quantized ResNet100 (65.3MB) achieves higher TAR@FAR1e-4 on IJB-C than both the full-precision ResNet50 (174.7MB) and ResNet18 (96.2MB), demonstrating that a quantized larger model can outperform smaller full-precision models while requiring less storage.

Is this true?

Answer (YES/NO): YES